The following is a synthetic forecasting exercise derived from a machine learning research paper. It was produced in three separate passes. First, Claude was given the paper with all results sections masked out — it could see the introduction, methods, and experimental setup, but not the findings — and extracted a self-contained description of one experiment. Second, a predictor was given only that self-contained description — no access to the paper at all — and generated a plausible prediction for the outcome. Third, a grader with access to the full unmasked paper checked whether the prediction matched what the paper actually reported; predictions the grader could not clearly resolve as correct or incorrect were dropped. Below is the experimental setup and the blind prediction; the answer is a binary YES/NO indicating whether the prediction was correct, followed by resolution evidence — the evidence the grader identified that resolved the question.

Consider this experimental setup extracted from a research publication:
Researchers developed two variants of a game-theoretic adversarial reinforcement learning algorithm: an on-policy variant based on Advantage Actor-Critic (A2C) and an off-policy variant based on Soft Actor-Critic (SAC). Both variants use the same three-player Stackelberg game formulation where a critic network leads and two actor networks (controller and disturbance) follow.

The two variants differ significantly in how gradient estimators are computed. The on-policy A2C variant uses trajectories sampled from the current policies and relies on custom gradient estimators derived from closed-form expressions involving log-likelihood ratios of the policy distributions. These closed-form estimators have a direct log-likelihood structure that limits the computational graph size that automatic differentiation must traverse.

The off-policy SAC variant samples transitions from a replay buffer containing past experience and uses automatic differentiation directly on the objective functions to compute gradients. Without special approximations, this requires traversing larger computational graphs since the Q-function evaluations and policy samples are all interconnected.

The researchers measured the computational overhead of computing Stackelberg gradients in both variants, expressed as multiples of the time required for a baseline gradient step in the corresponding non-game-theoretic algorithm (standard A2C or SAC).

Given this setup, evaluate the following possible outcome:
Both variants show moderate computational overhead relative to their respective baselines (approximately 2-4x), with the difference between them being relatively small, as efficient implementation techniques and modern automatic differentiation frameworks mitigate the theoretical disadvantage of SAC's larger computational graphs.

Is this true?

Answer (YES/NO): NO